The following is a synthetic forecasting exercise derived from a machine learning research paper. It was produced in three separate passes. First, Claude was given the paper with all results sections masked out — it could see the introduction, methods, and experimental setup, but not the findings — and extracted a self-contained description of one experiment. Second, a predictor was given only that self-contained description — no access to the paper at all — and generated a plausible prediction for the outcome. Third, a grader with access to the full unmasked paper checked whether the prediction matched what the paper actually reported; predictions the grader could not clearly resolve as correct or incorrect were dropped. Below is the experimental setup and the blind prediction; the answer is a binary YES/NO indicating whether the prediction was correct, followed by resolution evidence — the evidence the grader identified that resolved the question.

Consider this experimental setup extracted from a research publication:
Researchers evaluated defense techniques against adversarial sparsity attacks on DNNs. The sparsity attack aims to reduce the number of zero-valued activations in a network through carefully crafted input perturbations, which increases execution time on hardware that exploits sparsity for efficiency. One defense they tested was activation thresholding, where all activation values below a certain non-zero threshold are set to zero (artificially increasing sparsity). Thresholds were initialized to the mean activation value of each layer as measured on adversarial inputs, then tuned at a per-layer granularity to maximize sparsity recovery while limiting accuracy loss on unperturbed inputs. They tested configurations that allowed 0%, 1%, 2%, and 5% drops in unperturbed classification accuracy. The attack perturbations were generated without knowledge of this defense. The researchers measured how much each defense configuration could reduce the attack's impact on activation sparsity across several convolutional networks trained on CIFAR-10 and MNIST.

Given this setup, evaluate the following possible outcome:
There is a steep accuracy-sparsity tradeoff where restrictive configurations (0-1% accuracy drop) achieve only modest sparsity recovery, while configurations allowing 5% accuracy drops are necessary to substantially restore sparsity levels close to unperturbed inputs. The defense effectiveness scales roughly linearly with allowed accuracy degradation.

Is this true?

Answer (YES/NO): NO